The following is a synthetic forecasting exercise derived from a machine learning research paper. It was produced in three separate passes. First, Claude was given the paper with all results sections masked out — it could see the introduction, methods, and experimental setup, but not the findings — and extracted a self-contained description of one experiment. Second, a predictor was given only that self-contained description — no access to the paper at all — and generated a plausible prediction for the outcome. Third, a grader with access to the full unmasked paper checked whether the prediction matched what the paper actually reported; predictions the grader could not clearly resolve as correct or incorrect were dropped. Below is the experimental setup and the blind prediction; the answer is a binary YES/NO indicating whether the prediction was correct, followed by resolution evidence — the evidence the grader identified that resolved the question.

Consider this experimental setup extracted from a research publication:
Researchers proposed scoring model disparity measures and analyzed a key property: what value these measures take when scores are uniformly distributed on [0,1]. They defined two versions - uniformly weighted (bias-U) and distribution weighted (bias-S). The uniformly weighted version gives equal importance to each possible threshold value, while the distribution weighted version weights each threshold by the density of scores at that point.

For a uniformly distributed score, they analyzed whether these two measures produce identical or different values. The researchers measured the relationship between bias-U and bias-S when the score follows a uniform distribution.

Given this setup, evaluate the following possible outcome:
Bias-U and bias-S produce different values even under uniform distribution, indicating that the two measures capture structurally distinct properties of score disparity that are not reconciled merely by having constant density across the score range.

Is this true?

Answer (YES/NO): NO